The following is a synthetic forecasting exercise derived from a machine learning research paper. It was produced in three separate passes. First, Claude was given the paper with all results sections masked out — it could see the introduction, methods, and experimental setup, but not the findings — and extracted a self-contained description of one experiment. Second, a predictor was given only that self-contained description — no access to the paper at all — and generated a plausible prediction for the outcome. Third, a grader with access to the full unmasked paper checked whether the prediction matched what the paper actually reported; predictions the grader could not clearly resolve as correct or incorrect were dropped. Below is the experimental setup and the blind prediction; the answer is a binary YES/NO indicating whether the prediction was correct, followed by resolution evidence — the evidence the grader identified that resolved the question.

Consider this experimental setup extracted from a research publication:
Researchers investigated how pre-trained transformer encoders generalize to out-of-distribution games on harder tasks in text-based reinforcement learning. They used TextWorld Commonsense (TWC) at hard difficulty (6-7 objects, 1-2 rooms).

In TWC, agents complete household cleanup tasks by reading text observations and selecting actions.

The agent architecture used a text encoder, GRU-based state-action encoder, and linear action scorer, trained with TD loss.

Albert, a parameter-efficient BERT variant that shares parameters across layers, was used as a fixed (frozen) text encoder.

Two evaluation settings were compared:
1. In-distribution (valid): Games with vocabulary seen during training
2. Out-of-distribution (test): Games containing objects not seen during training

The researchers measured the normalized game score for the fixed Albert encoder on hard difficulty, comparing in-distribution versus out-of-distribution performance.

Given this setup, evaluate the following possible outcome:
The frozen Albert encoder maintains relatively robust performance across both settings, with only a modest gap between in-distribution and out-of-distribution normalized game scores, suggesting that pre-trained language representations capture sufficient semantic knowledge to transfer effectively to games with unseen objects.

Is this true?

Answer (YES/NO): NO